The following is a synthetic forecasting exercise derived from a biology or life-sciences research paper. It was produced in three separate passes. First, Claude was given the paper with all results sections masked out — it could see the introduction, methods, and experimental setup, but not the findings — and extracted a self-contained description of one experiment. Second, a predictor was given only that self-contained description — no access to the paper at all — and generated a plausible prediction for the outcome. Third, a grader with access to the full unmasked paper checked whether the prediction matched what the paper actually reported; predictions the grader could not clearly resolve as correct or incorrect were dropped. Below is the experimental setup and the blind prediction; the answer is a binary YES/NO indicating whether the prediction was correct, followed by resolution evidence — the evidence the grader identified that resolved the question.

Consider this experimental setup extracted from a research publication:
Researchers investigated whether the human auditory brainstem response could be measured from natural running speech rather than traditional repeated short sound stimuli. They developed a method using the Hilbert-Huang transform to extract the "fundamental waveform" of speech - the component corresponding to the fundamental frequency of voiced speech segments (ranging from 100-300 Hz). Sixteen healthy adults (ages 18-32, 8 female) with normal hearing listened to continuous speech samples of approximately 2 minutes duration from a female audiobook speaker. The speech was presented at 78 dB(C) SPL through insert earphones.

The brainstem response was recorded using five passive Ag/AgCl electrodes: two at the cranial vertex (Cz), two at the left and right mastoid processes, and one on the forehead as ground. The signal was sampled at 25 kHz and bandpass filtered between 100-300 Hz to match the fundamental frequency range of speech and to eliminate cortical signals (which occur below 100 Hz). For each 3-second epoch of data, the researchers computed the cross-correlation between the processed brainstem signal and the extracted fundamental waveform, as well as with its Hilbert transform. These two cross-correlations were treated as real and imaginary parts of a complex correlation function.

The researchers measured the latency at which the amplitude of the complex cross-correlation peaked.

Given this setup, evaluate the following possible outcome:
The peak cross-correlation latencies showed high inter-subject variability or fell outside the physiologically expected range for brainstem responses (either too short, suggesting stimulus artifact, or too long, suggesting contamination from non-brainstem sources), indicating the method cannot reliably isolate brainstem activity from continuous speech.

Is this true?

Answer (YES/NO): NO